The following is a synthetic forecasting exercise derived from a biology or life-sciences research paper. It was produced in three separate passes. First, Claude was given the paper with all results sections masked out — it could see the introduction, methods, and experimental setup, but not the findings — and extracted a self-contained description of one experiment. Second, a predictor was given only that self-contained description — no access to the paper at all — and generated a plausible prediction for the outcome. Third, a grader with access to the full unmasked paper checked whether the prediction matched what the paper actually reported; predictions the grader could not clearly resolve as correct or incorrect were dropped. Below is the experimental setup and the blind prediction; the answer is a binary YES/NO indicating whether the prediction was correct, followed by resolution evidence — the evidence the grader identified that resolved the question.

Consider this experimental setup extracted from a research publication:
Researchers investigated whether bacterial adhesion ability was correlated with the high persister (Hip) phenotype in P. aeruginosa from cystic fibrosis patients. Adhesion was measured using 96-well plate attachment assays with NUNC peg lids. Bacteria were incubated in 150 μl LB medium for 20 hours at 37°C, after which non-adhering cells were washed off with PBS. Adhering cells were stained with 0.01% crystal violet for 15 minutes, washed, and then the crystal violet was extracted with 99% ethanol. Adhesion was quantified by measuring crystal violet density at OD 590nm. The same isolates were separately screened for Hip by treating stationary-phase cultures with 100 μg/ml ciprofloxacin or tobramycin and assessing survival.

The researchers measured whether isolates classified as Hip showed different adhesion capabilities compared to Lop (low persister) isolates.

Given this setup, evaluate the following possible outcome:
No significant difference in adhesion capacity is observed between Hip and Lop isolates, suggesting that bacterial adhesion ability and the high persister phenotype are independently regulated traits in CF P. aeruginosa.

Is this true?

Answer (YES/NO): YES